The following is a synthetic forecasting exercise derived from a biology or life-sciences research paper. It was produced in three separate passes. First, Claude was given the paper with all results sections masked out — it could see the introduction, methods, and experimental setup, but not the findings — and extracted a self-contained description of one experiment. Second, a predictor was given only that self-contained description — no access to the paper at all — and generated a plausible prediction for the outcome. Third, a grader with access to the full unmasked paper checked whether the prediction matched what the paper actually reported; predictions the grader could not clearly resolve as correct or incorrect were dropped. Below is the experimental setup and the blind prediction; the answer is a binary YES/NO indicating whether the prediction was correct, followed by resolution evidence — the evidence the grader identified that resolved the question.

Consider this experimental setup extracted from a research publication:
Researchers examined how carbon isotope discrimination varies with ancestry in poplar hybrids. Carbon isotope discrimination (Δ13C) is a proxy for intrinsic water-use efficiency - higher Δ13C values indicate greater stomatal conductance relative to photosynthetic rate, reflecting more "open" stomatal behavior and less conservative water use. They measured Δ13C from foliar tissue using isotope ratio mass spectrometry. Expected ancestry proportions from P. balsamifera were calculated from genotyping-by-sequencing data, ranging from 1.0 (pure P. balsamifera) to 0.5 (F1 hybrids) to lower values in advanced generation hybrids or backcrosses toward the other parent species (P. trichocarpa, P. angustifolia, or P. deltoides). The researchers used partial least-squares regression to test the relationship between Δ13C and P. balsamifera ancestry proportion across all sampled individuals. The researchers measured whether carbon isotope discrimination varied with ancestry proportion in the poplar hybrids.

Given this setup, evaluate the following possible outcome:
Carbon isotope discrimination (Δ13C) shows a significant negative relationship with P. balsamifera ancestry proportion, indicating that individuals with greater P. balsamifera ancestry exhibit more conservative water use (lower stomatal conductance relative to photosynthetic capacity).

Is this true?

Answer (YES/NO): NO